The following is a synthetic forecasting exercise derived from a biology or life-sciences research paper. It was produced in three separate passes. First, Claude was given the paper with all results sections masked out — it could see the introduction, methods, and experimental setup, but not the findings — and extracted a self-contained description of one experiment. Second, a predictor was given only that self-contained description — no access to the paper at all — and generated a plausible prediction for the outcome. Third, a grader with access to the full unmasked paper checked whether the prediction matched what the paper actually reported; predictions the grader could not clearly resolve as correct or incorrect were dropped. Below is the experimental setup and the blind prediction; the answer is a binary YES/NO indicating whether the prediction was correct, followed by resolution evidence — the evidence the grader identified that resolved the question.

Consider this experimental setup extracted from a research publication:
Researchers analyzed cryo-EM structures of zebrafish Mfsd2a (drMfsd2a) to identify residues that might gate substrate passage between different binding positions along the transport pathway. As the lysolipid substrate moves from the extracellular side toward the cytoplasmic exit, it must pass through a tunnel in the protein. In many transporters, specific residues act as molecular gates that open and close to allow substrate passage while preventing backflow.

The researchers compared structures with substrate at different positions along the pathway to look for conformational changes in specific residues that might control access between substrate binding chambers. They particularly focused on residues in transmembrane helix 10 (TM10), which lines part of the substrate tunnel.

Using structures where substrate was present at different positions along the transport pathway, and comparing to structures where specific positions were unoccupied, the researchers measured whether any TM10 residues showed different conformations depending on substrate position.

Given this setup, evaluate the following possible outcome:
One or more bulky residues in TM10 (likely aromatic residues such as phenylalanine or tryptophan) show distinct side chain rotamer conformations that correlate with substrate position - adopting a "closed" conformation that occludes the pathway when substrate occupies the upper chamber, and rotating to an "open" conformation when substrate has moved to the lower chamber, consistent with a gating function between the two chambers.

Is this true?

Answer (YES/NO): YES